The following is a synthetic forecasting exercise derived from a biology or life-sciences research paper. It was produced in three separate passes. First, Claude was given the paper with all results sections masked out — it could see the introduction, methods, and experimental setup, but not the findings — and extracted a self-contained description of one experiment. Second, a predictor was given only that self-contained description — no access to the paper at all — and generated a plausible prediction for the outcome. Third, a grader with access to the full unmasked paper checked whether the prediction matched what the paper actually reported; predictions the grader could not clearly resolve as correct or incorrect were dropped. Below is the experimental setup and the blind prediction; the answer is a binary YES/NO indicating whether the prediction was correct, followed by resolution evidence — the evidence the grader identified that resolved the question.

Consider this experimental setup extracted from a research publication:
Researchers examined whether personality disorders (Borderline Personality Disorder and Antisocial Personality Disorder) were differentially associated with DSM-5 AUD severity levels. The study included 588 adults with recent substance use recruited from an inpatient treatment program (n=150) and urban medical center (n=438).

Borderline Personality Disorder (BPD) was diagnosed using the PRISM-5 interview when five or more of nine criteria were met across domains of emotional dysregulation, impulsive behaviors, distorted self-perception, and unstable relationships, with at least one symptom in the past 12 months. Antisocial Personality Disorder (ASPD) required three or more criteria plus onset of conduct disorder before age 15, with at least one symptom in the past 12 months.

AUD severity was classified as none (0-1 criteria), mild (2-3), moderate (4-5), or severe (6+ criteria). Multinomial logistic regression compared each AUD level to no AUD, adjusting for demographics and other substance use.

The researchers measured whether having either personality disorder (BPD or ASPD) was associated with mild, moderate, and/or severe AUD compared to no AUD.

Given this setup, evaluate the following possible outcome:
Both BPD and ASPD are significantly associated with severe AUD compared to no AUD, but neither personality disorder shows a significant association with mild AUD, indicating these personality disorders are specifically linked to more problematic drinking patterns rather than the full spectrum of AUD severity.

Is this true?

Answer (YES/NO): NO